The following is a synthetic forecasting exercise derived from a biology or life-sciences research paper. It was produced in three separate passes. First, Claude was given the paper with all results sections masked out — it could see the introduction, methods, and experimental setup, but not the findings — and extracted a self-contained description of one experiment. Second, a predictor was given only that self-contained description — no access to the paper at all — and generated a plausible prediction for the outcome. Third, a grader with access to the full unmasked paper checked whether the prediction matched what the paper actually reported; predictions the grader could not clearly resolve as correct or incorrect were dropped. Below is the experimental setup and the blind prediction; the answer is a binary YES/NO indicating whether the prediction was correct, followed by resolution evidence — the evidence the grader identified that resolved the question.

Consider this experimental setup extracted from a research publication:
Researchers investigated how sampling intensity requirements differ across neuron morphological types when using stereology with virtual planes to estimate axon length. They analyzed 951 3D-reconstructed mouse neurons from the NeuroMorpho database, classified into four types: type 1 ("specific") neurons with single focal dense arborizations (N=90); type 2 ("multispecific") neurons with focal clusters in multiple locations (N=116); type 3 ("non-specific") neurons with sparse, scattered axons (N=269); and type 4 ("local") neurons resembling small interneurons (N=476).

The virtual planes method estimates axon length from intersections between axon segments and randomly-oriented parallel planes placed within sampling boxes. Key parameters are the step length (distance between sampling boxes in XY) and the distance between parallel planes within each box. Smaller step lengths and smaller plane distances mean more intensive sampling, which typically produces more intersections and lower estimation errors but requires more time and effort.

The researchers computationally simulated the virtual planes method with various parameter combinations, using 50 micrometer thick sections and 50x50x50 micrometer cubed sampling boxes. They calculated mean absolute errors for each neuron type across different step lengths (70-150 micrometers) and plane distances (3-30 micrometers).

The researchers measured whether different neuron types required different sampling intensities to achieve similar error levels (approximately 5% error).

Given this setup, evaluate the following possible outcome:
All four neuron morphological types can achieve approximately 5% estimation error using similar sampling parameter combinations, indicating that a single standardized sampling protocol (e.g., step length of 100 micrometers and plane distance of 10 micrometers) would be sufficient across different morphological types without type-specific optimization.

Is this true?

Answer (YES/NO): NO